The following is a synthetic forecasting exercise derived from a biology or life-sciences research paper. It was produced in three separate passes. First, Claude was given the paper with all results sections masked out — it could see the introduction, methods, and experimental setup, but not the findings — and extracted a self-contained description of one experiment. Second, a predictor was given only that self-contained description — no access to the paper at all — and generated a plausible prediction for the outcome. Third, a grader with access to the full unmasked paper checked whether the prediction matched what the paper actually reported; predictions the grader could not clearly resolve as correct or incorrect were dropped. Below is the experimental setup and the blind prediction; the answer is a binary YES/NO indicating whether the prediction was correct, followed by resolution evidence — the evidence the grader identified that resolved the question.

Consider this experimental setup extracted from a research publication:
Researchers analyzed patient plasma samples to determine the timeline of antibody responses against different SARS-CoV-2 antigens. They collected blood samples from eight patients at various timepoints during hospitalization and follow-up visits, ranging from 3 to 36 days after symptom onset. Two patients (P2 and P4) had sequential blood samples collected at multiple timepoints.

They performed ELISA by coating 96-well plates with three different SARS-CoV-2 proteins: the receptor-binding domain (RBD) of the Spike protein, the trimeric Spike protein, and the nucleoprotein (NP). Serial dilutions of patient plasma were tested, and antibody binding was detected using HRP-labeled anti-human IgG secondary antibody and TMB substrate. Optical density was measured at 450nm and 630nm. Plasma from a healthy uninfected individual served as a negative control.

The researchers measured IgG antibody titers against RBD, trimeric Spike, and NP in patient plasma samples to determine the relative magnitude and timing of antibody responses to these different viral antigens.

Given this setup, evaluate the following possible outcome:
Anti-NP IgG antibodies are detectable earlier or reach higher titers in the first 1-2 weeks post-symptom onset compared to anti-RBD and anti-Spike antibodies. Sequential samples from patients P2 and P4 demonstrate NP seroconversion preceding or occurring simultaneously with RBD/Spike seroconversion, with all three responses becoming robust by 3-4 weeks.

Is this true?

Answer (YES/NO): NO